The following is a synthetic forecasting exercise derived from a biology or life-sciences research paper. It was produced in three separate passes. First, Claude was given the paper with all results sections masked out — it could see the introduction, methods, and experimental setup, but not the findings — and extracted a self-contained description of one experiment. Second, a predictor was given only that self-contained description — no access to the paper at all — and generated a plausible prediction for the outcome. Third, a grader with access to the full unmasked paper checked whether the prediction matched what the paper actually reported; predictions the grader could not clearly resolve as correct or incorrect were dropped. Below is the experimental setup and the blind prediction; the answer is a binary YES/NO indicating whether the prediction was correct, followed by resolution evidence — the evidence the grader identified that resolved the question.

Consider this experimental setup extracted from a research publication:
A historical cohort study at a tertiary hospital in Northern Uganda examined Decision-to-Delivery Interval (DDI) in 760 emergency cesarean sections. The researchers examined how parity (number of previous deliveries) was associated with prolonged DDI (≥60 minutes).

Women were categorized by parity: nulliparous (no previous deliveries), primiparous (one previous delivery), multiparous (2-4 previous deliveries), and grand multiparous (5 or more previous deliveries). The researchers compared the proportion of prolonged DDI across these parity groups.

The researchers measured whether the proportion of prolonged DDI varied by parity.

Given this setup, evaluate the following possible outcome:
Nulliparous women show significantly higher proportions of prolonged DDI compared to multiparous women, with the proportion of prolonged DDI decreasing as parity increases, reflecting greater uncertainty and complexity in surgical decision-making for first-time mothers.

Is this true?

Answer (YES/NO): NO